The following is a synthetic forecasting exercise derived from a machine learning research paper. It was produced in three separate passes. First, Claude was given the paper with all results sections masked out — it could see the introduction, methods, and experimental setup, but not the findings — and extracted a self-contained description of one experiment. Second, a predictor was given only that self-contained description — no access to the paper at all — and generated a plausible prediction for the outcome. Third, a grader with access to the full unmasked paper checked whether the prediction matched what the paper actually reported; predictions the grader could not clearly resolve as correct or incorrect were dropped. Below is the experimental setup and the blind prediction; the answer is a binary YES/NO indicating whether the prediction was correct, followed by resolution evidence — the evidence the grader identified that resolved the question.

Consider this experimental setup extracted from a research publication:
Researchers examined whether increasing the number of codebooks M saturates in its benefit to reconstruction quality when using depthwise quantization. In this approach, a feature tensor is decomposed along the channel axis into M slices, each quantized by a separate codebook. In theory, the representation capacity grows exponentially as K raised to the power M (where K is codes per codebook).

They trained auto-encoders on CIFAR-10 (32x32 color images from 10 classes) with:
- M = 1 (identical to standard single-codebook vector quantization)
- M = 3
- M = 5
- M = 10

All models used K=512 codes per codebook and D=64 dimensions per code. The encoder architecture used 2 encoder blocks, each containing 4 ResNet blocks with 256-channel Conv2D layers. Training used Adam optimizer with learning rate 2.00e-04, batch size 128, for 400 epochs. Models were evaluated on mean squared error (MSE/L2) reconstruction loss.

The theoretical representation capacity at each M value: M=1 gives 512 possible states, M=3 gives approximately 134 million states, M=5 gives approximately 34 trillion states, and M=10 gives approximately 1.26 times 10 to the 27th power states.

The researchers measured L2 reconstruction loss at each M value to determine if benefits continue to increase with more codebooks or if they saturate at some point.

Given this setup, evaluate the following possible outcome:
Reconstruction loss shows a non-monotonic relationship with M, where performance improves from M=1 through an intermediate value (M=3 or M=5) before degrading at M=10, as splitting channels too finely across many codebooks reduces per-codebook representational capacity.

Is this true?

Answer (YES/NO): NO